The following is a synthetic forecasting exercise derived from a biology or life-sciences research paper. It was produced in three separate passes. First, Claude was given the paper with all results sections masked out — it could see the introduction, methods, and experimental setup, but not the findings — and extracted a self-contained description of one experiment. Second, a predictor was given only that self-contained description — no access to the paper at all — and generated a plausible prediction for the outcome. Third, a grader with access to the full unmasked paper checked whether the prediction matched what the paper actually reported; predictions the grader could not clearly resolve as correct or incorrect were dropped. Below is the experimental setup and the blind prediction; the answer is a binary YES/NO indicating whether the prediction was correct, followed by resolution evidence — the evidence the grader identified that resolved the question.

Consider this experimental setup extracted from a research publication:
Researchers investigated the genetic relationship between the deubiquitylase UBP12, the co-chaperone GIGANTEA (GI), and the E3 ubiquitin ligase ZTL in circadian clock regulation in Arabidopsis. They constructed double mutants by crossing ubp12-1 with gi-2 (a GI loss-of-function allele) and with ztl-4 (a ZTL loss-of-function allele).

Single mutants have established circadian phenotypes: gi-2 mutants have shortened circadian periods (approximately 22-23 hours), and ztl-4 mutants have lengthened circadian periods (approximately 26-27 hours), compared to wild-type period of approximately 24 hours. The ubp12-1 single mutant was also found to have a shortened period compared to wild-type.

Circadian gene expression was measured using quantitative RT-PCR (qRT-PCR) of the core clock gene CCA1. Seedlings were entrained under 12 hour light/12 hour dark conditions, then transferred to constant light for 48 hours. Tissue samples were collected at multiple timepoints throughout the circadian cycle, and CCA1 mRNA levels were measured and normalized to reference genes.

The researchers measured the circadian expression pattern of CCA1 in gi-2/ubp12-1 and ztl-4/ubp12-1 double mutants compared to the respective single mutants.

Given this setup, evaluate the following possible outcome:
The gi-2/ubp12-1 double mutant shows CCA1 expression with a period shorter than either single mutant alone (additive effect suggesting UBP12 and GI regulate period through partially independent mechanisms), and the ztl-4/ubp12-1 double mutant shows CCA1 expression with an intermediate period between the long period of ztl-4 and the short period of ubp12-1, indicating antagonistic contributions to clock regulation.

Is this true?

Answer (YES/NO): NO